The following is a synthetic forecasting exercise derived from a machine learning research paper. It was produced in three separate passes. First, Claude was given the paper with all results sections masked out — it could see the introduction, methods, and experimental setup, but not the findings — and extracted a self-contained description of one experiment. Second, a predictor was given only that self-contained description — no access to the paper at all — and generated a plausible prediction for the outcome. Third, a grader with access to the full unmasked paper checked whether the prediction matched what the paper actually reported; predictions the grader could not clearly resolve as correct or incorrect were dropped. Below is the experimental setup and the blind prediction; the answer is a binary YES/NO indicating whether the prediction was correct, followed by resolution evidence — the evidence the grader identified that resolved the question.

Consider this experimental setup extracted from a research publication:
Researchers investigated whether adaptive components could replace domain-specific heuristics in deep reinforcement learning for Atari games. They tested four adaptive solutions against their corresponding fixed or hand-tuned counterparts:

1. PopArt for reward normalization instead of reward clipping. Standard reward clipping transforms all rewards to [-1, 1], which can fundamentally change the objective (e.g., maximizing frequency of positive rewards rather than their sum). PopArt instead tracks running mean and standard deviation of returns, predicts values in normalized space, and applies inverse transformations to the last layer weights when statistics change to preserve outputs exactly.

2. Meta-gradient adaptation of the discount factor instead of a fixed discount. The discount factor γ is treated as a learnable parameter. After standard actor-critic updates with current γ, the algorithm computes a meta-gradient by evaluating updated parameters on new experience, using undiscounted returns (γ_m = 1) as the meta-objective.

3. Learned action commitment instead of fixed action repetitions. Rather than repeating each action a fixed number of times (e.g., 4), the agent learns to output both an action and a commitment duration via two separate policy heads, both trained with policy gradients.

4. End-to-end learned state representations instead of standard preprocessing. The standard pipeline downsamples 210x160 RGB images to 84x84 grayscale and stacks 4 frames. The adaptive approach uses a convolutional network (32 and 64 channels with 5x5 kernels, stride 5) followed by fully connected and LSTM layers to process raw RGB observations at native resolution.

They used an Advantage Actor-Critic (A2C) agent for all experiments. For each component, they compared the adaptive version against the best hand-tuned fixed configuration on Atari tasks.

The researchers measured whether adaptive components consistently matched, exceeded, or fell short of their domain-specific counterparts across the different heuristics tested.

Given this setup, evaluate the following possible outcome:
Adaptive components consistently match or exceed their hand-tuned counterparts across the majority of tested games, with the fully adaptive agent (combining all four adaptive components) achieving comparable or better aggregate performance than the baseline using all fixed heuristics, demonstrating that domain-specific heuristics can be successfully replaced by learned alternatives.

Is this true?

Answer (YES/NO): NO